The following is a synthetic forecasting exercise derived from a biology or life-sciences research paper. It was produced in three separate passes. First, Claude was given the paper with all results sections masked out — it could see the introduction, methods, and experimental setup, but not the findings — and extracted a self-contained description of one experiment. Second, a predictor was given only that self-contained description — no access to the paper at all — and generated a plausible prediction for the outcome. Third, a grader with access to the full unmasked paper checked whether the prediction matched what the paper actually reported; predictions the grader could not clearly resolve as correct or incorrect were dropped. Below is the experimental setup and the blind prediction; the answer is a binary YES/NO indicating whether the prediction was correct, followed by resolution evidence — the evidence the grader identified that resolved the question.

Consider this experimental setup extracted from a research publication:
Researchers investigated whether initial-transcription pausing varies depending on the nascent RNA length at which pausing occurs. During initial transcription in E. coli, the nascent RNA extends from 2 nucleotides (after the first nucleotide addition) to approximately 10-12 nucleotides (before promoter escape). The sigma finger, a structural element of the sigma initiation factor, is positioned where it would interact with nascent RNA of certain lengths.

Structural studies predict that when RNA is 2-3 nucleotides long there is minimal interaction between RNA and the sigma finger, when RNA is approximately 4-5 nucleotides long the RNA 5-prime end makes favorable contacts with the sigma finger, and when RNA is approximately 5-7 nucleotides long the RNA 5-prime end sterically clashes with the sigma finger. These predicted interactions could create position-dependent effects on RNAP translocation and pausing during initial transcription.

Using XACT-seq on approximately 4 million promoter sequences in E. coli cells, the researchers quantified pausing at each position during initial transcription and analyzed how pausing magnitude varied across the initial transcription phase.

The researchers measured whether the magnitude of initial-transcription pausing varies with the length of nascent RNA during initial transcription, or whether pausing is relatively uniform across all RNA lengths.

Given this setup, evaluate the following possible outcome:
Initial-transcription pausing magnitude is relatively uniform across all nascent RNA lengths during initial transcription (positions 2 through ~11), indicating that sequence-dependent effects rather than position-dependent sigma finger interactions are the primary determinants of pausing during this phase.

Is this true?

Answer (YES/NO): NO